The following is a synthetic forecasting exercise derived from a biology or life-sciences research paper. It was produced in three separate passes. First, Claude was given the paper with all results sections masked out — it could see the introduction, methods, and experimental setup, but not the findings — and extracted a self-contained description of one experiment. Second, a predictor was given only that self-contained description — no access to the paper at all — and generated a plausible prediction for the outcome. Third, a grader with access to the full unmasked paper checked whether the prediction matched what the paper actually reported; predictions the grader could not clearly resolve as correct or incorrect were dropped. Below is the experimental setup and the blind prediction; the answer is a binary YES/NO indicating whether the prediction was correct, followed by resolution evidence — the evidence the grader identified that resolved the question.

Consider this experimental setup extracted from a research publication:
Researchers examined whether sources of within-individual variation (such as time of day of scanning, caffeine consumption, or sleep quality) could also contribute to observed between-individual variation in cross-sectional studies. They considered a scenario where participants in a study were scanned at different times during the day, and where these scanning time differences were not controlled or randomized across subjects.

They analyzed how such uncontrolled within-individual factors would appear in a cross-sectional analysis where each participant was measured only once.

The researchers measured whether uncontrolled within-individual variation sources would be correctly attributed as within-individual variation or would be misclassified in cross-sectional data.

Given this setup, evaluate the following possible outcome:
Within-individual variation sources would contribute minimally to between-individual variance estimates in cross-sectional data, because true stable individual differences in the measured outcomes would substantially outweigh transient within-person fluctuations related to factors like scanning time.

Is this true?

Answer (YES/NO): NO